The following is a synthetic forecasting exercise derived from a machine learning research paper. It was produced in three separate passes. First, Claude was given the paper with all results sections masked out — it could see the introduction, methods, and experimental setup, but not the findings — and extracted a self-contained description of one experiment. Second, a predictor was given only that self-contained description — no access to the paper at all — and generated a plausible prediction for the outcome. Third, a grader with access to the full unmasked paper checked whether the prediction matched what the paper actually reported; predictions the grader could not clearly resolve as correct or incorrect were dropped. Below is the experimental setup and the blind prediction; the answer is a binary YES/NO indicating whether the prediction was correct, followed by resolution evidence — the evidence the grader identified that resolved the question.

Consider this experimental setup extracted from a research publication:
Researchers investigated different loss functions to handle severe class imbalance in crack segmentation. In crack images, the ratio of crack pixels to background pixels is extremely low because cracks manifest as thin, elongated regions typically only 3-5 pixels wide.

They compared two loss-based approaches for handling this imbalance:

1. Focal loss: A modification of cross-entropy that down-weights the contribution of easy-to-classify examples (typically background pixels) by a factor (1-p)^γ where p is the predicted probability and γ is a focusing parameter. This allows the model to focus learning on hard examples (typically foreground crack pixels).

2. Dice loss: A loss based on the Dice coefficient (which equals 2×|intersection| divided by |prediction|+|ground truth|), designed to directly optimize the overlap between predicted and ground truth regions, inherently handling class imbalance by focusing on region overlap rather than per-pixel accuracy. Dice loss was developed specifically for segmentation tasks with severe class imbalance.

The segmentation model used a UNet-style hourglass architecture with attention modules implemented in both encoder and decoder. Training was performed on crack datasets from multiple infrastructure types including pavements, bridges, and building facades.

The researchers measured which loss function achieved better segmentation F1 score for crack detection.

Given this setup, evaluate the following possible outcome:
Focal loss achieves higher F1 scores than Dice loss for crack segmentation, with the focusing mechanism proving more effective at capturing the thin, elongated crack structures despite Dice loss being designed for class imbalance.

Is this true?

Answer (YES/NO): YES